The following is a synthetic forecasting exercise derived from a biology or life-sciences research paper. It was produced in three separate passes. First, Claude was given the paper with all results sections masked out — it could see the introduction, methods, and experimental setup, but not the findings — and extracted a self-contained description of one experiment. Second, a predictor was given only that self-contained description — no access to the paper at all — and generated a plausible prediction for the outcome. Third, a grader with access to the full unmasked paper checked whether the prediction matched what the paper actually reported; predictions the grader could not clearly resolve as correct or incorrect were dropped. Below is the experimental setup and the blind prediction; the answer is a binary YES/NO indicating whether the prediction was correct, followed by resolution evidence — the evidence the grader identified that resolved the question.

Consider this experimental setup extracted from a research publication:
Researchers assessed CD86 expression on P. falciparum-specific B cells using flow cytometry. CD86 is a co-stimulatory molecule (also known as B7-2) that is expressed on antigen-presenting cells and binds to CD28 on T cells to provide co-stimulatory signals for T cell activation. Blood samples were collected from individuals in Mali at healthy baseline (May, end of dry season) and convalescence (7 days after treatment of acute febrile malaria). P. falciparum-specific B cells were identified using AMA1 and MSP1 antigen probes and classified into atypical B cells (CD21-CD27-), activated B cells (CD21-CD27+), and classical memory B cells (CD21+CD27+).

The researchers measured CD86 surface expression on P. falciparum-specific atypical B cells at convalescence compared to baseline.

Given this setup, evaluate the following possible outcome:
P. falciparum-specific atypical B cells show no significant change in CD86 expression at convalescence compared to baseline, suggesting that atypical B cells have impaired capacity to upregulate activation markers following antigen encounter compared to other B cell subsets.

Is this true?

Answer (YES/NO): NO